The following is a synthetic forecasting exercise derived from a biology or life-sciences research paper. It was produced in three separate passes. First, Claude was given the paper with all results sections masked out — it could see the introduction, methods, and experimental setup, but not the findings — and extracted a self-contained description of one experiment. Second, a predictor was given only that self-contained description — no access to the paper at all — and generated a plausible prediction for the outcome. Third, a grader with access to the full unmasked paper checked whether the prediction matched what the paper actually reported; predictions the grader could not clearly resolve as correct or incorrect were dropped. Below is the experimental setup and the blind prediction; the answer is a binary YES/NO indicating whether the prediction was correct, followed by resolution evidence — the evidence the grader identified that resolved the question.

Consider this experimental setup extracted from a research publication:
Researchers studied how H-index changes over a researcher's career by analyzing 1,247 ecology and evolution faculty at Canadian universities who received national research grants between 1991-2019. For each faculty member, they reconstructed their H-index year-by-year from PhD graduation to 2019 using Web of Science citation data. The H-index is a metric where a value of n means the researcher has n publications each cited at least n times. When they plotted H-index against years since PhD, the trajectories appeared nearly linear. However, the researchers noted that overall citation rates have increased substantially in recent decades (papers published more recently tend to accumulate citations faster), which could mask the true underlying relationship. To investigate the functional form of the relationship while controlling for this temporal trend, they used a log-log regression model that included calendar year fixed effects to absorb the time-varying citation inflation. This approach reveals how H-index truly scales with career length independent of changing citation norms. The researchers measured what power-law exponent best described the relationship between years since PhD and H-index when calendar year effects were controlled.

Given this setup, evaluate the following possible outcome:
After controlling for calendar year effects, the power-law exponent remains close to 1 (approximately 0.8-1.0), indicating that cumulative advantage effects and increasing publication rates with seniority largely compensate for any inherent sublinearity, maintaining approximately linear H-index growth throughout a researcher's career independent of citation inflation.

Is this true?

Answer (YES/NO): NO